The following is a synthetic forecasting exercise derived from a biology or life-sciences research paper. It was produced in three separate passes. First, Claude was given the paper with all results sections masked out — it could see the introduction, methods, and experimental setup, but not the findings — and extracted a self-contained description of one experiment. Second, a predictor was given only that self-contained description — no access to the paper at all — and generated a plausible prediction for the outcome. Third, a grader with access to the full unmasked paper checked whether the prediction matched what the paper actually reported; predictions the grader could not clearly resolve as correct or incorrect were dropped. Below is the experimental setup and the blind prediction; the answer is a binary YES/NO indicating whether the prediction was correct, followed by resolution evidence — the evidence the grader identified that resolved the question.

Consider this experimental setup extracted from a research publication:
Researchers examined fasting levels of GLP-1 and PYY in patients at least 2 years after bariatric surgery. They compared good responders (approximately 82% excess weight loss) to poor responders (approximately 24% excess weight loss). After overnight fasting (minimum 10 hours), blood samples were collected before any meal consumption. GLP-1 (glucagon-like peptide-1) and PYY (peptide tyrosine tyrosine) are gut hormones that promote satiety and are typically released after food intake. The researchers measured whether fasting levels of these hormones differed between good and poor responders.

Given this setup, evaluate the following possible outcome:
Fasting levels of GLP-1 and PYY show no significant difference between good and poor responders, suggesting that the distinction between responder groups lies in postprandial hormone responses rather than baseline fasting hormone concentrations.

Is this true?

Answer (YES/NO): YES